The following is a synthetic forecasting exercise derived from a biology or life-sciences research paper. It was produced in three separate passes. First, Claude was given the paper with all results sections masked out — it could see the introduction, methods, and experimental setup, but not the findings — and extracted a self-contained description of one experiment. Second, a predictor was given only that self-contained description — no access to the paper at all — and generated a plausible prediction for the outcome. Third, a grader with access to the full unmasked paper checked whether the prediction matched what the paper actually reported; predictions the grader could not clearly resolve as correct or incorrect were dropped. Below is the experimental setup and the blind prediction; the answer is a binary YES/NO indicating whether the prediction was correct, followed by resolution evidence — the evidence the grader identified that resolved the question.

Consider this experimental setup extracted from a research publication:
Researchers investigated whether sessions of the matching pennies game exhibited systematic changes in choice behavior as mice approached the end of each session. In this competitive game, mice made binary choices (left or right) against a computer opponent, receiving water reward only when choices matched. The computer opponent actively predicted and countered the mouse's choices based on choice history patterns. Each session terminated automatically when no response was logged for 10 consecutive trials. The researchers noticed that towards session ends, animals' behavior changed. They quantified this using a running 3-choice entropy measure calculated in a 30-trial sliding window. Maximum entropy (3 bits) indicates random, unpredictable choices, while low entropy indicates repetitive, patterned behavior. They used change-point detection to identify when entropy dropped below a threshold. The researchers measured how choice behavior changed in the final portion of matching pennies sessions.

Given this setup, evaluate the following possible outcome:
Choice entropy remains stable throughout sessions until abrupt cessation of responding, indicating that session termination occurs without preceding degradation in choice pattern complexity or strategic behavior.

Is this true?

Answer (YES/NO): NO